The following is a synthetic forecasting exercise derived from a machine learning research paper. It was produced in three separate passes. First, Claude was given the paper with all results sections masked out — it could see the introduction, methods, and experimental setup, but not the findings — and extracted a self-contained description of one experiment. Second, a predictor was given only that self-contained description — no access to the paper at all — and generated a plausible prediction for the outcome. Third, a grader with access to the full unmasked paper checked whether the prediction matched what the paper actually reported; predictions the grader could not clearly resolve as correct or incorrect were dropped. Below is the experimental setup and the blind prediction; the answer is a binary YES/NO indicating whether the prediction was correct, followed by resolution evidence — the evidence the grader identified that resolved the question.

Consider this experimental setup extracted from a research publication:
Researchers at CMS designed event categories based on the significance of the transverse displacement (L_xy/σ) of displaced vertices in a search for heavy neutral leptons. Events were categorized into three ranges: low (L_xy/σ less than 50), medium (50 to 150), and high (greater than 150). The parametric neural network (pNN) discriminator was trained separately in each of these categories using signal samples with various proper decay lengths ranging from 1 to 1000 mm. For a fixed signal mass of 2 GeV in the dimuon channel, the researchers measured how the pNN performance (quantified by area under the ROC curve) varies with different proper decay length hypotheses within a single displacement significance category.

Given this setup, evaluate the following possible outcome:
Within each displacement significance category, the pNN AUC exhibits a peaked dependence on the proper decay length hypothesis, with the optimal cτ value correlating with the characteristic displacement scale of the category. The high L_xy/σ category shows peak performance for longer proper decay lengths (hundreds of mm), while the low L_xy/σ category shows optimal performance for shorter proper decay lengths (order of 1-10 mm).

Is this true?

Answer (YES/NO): NO